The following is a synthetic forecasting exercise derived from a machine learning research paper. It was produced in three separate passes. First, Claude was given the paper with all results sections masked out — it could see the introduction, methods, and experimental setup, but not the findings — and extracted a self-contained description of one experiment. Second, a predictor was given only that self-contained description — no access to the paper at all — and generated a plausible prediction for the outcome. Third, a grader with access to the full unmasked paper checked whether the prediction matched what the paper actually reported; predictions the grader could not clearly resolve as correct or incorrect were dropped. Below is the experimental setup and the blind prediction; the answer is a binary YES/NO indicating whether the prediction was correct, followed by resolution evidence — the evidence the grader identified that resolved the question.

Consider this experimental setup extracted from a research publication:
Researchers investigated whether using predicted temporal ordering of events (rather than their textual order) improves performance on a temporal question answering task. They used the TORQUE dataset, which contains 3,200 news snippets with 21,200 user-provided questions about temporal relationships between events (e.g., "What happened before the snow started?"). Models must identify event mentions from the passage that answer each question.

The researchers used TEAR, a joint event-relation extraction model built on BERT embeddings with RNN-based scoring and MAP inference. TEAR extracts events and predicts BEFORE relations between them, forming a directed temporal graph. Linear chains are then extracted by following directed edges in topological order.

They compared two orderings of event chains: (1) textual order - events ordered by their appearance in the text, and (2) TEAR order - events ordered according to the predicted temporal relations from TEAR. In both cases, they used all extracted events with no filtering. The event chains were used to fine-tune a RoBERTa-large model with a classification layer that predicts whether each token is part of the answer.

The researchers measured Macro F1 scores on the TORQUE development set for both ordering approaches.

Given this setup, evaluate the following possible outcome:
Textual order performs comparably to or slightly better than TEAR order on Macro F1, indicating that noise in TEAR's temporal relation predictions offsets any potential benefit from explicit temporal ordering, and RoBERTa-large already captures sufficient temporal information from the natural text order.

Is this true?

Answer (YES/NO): YES